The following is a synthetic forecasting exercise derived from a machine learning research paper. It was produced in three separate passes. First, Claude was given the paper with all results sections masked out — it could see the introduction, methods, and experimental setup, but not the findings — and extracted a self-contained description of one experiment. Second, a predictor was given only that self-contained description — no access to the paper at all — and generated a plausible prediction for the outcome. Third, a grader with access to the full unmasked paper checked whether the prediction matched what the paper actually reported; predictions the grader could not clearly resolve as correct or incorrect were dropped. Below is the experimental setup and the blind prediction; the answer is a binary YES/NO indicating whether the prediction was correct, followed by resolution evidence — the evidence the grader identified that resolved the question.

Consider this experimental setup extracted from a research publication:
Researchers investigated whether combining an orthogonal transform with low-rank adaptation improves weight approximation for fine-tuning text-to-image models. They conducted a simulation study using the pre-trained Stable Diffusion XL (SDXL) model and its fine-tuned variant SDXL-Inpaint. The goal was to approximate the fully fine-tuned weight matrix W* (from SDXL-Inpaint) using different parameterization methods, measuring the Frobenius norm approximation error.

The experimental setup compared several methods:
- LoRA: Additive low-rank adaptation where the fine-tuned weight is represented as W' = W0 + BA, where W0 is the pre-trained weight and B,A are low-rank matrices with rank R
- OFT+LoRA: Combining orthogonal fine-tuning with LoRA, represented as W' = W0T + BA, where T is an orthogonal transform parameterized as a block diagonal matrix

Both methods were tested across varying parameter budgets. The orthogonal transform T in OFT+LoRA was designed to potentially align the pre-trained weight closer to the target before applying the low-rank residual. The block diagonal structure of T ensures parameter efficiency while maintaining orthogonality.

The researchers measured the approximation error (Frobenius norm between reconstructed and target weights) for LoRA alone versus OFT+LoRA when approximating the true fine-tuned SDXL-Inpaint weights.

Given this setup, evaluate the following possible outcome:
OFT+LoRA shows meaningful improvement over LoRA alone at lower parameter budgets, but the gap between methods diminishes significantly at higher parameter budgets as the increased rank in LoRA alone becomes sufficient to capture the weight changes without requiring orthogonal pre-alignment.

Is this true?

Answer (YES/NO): NO